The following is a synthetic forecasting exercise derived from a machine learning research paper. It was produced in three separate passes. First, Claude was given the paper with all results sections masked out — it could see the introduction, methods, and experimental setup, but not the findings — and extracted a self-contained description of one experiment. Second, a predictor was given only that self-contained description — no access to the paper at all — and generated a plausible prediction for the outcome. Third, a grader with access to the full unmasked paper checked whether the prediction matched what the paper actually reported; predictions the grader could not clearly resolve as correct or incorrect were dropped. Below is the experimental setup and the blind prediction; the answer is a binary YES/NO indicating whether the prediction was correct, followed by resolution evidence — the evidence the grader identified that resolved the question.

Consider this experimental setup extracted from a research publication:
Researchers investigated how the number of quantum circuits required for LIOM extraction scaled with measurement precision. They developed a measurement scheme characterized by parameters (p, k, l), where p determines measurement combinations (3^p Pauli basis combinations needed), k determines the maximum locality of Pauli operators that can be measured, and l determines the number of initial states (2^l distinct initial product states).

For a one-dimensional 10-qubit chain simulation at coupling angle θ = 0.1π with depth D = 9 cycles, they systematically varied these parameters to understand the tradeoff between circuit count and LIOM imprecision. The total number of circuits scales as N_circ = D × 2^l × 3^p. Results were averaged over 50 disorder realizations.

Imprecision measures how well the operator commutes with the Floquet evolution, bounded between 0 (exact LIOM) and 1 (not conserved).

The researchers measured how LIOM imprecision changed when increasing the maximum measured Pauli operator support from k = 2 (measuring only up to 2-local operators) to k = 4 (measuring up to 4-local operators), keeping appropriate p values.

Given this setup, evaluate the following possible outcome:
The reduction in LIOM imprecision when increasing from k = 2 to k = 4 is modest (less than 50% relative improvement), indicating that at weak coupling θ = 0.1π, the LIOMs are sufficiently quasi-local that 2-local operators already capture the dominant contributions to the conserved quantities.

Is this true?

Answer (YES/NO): NO